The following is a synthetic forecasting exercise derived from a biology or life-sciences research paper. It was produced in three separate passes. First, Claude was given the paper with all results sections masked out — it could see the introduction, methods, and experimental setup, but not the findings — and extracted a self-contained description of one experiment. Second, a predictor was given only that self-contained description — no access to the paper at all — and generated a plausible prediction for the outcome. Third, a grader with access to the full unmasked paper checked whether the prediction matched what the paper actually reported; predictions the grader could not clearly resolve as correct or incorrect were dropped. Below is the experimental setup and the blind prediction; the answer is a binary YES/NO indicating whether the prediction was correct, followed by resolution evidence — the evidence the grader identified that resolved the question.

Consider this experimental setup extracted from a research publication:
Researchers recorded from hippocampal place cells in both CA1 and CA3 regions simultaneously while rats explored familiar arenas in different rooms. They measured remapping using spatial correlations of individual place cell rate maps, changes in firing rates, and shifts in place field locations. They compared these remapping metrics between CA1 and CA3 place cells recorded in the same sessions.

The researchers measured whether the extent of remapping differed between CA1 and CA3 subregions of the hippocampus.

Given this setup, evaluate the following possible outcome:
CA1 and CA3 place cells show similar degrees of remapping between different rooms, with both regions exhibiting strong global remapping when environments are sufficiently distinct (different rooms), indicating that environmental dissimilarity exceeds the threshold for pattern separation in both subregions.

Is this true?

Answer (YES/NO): YES